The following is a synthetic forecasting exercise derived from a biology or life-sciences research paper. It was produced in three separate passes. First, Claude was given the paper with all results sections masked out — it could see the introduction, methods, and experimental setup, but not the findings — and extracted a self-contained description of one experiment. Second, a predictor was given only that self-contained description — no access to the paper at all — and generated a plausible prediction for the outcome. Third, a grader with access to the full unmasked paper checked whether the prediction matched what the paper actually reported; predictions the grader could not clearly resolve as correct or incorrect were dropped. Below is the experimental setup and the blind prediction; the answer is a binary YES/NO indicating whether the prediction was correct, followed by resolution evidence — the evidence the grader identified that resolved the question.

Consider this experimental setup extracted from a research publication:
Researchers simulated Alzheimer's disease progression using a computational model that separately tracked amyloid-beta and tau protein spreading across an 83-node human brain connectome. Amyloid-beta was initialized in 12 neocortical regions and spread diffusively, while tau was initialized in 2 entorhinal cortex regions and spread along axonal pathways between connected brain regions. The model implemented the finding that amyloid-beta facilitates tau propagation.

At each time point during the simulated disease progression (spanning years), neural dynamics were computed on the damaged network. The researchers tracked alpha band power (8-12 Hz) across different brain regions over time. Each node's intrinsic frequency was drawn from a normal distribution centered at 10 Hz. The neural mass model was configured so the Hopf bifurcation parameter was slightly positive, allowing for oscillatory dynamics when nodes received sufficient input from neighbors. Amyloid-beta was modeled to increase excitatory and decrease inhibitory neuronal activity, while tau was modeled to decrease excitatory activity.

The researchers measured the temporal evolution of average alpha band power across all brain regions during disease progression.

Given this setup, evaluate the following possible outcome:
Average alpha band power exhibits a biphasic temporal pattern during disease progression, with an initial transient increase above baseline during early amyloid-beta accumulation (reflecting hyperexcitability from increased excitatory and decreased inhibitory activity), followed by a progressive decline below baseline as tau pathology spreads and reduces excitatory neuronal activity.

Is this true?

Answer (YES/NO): YES